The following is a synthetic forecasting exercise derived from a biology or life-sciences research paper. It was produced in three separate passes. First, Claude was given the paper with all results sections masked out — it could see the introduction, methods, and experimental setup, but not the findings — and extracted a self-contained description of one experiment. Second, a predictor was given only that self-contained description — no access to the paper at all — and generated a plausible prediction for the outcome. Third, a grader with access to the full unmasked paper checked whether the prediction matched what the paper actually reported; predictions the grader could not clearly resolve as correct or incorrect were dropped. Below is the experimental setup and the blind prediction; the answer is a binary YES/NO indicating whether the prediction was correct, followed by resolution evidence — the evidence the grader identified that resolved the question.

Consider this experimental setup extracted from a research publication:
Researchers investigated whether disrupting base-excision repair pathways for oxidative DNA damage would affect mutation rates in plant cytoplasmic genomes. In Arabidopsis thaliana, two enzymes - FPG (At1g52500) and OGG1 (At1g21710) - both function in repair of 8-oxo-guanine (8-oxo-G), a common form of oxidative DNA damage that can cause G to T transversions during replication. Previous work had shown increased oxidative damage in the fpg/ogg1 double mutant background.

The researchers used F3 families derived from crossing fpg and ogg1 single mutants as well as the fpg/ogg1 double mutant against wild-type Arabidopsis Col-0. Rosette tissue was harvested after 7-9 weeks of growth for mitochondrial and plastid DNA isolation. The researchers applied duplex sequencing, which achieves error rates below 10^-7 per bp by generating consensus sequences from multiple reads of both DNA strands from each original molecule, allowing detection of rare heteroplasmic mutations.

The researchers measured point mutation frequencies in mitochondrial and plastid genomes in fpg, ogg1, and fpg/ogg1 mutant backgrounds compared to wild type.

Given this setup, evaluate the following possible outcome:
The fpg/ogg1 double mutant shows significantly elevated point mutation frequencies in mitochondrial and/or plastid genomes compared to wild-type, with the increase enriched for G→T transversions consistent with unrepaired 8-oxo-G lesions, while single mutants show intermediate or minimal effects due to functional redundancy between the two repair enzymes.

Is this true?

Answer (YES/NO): NO